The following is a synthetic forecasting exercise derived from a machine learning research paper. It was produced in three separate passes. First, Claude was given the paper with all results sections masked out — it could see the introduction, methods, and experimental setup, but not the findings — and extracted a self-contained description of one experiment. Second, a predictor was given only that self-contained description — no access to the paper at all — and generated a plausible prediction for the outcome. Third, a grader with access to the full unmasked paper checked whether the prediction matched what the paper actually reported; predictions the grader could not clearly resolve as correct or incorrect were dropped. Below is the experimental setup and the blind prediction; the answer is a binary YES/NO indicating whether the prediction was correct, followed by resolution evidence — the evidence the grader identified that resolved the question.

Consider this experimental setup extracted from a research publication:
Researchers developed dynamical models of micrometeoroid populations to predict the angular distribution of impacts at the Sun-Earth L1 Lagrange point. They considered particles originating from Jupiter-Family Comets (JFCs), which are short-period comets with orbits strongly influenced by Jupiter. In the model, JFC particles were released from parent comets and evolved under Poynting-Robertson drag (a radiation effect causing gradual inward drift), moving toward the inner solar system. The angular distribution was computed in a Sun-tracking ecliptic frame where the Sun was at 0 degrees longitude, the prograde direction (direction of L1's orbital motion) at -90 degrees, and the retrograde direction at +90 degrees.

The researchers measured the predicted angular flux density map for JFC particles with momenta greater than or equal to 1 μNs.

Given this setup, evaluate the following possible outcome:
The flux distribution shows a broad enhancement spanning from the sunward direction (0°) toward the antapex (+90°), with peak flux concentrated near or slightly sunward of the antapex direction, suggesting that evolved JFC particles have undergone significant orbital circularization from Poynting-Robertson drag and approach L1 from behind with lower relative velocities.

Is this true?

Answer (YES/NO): NO